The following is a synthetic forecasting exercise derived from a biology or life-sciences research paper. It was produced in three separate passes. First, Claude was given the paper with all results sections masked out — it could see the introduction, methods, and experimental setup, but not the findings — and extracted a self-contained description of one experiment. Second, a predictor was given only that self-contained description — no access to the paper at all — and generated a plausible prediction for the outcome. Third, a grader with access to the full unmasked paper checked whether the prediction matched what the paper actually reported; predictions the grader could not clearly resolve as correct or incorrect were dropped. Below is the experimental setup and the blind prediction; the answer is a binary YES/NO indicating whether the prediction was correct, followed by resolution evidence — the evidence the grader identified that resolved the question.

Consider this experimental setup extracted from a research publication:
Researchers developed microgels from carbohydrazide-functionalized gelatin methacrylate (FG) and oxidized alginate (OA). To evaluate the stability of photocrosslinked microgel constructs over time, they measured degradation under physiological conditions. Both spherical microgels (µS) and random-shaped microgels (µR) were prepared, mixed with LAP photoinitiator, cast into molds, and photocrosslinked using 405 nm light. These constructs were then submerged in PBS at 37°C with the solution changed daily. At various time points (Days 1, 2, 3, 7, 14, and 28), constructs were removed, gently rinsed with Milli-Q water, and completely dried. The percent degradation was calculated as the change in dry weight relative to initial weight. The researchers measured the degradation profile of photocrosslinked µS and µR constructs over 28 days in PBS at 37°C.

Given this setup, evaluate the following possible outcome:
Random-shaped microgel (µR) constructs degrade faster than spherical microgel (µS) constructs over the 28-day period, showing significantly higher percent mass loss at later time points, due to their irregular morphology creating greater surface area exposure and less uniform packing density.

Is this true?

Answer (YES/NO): NO